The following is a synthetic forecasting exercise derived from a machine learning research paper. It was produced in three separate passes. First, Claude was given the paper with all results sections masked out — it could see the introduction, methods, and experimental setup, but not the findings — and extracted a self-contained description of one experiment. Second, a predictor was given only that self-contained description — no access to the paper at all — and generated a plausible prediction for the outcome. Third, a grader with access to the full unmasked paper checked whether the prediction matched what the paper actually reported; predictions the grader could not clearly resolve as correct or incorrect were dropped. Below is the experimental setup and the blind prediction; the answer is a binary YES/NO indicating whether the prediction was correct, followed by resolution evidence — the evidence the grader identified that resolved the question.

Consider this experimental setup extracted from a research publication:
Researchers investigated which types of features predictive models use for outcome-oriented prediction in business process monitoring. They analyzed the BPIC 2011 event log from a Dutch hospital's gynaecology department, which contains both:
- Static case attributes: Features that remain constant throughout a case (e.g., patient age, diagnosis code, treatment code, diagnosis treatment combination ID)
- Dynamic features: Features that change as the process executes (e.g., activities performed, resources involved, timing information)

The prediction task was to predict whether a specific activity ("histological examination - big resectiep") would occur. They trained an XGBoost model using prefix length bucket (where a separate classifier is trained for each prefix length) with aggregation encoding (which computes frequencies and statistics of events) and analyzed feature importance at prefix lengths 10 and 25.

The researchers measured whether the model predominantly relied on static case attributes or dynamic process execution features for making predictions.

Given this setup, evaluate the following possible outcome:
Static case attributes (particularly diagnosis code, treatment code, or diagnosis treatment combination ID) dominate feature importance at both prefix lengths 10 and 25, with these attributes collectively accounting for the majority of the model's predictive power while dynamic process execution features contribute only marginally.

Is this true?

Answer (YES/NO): YES